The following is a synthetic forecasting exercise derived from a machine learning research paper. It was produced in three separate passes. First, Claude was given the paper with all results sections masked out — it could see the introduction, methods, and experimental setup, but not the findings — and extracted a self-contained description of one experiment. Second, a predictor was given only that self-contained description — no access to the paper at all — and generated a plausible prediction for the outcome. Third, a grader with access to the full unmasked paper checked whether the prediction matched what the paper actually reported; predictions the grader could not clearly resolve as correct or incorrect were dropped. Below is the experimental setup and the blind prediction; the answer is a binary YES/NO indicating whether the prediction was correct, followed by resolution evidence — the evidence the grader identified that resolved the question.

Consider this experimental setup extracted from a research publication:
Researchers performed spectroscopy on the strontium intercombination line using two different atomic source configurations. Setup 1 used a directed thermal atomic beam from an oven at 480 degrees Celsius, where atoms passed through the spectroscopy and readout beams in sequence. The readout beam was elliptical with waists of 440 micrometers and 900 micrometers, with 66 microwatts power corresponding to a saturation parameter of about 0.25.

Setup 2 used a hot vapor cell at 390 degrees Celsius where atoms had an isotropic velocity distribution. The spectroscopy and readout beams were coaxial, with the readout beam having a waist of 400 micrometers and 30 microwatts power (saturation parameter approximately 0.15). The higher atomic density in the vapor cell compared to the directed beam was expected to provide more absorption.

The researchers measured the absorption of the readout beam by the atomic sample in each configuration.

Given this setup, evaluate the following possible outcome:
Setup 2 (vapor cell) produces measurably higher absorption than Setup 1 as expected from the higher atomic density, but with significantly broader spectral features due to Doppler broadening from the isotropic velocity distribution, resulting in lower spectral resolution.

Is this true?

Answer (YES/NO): NO